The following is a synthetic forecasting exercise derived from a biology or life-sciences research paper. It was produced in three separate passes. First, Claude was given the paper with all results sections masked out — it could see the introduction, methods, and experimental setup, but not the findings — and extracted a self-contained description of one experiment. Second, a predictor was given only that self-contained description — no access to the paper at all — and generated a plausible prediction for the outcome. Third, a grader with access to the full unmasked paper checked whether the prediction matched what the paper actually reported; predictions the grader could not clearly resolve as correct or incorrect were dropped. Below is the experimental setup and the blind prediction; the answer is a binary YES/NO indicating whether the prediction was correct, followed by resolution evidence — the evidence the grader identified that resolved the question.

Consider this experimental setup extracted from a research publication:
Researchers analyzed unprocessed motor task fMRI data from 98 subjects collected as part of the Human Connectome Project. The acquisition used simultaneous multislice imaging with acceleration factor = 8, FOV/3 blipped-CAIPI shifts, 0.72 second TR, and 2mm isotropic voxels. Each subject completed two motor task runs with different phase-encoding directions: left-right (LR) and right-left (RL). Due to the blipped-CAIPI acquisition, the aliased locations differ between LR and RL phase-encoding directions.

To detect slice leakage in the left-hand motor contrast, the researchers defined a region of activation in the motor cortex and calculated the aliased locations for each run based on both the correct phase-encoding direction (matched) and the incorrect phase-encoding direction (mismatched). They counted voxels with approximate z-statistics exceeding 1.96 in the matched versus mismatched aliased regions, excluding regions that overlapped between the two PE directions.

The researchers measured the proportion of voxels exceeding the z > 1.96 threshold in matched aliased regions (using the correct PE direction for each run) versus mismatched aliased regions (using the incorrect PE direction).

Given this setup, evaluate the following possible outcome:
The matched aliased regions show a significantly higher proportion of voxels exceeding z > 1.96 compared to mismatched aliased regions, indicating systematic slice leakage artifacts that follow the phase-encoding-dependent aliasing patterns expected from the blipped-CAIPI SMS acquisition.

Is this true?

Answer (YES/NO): YES